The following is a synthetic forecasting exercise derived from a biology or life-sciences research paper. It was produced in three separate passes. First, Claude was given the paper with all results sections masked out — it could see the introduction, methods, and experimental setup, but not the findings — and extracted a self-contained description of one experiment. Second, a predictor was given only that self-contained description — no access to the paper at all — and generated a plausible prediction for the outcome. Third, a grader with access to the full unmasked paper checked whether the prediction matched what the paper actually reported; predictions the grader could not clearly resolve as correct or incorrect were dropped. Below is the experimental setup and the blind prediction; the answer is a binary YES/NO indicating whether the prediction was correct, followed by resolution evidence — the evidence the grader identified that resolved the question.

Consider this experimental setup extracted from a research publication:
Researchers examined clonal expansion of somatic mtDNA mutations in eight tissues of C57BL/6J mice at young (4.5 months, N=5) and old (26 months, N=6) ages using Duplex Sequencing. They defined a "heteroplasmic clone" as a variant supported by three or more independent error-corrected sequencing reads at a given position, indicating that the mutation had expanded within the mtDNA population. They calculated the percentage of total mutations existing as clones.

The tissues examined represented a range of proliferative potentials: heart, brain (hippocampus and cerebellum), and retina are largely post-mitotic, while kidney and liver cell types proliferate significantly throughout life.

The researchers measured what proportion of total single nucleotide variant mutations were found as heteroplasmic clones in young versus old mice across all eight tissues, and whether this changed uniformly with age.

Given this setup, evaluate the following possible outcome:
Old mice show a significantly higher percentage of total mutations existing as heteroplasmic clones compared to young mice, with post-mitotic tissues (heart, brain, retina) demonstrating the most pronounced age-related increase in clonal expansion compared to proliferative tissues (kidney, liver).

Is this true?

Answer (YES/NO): NO